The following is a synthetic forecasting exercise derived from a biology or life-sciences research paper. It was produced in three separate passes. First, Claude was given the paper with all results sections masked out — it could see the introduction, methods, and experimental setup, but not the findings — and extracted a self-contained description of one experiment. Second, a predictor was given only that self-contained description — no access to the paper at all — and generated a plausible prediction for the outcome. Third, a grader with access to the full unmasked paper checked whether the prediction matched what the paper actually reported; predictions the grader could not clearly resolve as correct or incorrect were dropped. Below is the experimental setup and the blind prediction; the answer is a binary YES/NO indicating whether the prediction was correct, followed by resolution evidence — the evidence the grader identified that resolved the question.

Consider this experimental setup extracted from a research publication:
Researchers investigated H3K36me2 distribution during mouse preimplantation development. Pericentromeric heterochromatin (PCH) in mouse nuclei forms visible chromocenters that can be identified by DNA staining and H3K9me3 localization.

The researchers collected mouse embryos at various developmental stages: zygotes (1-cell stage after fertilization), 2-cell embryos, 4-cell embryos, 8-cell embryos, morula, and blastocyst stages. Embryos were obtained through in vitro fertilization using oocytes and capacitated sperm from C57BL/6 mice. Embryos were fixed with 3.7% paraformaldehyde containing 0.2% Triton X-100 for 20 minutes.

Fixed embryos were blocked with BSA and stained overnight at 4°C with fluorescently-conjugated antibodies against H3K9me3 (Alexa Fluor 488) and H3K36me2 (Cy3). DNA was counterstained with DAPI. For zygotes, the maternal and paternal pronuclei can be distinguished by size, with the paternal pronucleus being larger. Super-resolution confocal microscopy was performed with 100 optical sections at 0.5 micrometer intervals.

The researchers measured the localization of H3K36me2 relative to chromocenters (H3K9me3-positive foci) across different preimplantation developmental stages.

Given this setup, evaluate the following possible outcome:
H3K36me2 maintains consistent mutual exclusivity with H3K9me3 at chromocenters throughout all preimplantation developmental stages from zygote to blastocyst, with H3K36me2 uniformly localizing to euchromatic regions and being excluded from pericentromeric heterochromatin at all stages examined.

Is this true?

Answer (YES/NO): NO